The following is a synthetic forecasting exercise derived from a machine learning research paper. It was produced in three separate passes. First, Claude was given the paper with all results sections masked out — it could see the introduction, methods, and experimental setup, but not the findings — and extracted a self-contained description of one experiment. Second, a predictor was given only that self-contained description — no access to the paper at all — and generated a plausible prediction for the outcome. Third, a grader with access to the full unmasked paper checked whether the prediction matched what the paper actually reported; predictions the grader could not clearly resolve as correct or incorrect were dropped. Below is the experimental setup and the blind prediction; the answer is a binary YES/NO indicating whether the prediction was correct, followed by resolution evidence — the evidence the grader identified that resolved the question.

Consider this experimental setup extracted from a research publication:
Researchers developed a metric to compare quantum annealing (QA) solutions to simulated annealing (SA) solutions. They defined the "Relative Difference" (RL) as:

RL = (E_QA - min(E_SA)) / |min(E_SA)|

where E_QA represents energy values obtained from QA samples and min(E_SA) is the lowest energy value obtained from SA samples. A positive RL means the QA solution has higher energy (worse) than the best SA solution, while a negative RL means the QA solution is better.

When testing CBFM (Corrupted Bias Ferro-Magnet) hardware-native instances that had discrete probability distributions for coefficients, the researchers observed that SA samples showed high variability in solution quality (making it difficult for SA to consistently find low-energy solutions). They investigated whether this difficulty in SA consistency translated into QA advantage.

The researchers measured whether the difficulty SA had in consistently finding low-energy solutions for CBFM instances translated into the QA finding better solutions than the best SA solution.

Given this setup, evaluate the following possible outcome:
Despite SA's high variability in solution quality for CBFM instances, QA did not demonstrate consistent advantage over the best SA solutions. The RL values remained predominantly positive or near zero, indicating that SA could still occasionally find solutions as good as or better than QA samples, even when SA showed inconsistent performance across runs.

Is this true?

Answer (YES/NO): YES